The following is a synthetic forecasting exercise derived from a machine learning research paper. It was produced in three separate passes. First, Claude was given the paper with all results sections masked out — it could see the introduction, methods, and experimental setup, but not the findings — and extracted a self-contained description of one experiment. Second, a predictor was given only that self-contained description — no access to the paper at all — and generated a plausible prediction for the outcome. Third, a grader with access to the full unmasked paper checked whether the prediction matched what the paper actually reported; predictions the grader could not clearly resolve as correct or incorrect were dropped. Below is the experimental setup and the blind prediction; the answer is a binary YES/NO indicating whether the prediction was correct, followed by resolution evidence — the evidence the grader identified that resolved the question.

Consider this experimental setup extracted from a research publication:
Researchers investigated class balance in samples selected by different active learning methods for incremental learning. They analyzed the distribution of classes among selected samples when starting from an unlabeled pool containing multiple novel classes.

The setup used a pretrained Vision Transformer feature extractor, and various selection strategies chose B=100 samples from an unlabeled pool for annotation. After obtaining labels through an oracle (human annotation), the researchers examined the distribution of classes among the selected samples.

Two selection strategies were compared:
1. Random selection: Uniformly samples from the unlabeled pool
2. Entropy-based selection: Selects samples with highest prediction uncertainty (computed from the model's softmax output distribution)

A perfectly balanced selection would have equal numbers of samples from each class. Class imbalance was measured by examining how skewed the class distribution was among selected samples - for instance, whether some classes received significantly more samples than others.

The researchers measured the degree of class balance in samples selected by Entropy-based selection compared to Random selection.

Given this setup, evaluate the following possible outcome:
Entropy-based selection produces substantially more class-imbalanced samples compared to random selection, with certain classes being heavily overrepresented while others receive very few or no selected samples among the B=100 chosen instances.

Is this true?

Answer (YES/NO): YES